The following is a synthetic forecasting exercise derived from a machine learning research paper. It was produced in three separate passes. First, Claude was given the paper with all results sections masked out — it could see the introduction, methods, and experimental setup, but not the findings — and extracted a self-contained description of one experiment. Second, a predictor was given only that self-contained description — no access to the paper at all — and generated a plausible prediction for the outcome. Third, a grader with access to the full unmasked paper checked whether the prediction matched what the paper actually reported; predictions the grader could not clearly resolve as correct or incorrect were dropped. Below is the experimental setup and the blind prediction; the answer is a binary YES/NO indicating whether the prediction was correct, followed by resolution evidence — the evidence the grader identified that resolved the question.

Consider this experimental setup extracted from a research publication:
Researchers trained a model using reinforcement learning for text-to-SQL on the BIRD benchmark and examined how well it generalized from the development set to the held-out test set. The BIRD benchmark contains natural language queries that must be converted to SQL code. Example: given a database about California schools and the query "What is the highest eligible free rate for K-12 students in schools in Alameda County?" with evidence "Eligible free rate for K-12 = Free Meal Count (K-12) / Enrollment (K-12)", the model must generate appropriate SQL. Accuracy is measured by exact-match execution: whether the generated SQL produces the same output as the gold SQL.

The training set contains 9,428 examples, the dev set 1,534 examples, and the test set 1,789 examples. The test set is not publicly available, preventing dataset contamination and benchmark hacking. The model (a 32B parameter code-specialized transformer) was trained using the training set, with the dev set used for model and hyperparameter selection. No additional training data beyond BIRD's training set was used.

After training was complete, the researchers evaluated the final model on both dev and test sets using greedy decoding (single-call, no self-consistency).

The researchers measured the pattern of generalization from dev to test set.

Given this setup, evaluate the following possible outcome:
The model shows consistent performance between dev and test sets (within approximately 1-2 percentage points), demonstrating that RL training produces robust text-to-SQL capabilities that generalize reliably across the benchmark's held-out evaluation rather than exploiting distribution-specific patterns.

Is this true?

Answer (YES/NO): NO